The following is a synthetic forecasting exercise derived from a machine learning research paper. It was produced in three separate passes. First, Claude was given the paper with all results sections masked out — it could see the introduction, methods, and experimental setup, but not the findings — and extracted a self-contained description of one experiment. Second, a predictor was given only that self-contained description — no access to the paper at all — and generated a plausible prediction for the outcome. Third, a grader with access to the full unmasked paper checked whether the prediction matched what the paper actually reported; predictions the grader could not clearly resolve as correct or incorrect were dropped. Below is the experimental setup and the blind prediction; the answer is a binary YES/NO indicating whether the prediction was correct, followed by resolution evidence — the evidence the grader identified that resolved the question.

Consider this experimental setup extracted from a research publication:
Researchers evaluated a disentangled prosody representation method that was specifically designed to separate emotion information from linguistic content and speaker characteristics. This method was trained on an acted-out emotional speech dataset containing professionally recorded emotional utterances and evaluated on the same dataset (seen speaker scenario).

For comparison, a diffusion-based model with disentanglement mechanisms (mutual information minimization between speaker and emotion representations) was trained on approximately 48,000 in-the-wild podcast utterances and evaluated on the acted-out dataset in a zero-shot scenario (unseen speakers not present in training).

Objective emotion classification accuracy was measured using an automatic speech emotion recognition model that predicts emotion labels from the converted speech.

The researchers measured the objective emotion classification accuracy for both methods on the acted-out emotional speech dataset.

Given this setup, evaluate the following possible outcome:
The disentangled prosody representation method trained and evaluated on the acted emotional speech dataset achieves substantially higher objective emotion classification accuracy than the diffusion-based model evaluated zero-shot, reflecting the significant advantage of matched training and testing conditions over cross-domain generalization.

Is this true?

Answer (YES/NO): NO